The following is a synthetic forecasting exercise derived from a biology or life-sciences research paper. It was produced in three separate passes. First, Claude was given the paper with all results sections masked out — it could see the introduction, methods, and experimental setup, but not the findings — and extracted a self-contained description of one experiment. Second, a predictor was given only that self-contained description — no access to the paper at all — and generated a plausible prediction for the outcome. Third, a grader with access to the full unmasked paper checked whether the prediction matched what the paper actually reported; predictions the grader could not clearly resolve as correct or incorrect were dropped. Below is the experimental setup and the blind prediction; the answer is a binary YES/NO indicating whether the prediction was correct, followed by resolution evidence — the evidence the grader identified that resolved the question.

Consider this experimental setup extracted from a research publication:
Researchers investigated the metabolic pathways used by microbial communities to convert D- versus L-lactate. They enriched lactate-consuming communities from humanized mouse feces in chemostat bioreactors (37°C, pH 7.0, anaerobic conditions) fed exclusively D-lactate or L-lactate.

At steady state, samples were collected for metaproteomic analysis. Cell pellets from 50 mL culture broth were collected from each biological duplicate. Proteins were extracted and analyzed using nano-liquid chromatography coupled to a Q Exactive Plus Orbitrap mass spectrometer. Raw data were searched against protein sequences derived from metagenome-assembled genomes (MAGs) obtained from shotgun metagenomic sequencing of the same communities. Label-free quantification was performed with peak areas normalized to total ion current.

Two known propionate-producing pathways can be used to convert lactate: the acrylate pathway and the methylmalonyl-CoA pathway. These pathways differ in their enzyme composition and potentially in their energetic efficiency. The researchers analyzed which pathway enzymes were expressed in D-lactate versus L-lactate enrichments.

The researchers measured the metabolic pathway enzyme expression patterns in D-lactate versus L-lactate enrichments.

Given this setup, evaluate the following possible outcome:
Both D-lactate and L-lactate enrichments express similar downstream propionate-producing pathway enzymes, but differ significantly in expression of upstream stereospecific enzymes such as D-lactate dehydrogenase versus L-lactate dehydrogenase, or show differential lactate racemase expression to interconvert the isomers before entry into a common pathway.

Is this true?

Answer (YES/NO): NO